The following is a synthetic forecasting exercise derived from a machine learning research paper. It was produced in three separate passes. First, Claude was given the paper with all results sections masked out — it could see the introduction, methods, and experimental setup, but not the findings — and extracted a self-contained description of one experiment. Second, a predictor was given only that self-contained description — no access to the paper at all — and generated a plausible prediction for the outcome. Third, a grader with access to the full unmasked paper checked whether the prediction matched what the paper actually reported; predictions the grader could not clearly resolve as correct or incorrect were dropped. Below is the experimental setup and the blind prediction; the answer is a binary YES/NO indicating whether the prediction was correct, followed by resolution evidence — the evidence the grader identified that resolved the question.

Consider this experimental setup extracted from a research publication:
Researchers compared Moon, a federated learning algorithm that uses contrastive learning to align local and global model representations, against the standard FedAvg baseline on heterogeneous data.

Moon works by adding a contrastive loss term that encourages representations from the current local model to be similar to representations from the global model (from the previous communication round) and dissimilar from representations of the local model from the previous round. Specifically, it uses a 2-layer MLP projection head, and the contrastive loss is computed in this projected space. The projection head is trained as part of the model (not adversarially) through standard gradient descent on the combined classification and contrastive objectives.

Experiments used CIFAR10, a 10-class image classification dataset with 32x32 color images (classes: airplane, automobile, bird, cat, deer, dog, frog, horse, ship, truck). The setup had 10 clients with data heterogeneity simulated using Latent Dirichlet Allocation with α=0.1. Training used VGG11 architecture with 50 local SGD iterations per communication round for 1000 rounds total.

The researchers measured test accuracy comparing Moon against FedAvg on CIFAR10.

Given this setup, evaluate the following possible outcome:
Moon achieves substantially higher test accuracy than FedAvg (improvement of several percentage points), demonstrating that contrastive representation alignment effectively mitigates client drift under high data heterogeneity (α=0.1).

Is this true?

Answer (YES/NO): NO